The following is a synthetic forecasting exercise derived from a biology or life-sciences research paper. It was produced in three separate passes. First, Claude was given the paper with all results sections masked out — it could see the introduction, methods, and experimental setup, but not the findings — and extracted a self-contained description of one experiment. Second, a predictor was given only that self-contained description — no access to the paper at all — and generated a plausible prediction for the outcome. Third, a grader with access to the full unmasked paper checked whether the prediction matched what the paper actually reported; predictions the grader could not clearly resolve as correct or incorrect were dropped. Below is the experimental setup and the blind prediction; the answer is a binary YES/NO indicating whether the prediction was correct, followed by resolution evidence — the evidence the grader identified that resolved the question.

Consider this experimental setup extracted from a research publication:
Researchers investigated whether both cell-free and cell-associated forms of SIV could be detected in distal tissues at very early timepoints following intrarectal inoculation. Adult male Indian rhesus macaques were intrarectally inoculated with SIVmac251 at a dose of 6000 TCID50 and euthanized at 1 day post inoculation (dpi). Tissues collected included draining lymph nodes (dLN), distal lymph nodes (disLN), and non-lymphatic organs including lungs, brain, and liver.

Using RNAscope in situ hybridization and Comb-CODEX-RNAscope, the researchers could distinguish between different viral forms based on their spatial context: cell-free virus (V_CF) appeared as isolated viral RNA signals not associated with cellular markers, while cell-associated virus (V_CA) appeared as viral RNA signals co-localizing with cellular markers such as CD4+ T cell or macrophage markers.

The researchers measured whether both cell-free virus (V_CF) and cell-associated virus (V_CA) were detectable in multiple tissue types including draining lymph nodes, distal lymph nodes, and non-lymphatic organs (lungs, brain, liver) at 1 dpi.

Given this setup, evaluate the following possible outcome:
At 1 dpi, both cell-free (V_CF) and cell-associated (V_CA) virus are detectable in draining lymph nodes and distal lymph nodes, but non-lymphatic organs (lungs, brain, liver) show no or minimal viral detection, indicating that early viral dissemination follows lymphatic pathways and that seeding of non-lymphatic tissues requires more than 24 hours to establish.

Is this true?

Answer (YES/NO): NO